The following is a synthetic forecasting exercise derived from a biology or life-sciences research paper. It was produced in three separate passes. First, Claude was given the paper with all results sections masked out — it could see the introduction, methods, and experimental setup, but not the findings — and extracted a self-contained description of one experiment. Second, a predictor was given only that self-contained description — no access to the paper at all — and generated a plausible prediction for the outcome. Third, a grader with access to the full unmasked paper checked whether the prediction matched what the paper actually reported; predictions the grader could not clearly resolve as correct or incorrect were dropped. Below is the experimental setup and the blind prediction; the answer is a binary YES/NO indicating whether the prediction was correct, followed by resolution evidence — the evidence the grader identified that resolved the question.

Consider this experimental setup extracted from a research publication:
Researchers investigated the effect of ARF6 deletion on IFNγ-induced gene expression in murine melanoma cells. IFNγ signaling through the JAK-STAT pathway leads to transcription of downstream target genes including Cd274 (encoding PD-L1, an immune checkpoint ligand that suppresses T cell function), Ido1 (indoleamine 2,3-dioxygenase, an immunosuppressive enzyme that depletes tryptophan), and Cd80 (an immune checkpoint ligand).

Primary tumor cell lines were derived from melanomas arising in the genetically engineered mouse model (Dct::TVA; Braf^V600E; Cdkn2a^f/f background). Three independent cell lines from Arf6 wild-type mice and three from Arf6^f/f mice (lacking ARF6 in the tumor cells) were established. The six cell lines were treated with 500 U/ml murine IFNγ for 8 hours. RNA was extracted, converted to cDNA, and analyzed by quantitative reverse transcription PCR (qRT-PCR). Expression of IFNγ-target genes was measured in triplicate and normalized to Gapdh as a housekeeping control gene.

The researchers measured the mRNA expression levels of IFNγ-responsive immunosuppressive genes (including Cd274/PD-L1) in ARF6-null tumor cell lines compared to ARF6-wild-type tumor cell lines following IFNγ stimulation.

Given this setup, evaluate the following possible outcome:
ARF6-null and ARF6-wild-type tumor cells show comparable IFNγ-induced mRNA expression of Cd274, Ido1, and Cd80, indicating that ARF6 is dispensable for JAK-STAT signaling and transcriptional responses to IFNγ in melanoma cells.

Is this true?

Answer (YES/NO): NO